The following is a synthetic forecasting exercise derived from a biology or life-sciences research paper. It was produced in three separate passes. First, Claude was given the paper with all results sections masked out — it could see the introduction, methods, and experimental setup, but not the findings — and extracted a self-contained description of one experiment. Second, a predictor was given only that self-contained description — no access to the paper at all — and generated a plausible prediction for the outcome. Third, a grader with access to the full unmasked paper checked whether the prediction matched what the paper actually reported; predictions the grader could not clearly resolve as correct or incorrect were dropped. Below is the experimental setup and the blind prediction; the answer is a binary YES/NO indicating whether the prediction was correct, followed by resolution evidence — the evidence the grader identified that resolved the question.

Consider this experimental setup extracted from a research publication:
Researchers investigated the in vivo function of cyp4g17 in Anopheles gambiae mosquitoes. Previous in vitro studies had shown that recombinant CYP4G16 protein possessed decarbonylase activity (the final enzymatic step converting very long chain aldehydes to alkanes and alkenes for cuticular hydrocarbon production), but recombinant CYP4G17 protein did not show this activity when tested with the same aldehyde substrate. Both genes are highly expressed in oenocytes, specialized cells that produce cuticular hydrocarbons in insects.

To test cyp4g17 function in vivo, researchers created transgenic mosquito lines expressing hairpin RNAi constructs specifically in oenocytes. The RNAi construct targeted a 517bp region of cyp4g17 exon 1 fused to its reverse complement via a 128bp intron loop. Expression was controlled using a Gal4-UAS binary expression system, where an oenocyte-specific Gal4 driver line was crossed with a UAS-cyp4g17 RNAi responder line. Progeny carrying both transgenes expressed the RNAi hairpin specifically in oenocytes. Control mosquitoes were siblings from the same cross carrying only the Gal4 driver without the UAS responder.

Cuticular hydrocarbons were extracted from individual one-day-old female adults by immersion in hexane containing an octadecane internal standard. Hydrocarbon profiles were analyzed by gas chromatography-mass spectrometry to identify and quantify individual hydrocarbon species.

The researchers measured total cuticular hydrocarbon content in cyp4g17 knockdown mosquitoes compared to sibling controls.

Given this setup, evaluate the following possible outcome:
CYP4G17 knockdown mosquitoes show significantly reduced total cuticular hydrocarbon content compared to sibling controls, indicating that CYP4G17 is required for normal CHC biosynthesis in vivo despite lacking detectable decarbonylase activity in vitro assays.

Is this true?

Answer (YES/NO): YES